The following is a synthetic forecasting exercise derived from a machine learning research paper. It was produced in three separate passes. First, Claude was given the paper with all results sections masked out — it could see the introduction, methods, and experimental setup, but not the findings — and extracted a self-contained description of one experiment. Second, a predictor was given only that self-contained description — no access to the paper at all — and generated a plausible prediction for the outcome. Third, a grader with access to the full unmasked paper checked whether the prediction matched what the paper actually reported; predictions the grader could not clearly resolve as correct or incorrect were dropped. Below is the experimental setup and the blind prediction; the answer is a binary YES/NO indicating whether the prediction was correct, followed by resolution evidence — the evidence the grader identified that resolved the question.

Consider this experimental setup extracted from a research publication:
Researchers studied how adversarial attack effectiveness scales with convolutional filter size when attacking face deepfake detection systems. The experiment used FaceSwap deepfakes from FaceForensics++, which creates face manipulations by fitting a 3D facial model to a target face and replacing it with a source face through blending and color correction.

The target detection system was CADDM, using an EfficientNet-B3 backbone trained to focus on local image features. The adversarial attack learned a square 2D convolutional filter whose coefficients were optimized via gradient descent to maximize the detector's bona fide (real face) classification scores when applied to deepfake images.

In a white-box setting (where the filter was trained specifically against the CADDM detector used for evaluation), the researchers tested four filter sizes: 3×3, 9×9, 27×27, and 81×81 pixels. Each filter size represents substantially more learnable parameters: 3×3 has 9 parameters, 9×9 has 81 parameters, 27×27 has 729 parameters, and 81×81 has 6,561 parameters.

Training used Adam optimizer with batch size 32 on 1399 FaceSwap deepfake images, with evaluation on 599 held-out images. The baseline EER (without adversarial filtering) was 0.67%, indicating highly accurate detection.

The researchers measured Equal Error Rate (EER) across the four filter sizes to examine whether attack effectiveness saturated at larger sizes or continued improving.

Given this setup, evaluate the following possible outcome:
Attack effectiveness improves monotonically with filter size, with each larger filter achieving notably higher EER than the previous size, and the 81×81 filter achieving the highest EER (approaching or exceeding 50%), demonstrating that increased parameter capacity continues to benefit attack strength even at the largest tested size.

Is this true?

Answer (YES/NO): NO